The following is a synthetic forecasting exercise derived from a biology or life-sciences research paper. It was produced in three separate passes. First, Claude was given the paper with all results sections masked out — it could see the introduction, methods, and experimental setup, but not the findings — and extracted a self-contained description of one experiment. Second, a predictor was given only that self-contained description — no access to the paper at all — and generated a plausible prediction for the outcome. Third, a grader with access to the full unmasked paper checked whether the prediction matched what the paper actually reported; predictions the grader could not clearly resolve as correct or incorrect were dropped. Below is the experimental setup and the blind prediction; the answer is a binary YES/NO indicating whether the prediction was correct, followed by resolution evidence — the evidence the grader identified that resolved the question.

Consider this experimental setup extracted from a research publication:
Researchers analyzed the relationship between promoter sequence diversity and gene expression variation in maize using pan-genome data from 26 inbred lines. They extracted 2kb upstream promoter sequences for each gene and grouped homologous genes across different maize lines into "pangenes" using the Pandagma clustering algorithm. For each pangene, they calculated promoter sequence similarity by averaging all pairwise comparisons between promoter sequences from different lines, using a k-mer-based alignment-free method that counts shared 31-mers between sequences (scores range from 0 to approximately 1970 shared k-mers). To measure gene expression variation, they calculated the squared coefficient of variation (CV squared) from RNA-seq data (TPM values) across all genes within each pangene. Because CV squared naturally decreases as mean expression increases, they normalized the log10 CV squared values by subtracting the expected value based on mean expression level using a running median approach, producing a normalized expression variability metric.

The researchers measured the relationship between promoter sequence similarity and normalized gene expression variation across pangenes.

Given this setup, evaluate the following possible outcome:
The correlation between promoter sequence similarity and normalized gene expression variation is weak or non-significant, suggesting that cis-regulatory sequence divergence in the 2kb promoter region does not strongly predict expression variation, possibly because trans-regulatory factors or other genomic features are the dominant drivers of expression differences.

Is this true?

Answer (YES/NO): NO